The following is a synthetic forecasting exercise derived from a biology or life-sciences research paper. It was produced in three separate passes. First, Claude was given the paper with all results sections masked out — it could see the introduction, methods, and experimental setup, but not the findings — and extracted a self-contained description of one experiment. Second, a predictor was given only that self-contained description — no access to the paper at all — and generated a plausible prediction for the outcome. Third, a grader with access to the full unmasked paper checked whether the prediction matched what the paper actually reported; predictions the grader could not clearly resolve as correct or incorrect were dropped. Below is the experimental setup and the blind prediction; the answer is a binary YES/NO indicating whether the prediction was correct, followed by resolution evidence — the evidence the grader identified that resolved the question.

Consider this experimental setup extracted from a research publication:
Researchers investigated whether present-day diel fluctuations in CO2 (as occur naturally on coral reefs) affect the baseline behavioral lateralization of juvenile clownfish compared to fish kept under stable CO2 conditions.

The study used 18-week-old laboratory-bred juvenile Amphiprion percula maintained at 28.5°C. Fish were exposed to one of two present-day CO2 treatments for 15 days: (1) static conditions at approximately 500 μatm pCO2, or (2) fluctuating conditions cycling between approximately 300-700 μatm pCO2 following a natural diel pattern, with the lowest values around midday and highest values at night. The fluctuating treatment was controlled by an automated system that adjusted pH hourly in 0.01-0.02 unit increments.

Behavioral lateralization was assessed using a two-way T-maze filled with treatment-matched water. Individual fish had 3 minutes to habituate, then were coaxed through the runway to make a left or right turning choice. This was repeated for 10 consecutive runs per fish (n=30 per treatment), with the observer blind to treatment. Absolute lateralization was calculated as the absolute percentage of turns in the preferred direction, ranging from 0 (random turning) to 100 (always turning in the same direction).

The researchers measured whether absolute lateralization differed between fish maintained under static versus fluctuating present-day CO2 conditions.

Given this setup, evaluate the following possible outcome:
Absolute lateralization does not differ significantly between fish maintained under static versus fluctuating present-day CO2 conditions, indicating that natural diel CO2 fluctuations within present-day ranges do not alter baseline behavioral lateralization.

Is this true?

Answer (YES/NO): YES